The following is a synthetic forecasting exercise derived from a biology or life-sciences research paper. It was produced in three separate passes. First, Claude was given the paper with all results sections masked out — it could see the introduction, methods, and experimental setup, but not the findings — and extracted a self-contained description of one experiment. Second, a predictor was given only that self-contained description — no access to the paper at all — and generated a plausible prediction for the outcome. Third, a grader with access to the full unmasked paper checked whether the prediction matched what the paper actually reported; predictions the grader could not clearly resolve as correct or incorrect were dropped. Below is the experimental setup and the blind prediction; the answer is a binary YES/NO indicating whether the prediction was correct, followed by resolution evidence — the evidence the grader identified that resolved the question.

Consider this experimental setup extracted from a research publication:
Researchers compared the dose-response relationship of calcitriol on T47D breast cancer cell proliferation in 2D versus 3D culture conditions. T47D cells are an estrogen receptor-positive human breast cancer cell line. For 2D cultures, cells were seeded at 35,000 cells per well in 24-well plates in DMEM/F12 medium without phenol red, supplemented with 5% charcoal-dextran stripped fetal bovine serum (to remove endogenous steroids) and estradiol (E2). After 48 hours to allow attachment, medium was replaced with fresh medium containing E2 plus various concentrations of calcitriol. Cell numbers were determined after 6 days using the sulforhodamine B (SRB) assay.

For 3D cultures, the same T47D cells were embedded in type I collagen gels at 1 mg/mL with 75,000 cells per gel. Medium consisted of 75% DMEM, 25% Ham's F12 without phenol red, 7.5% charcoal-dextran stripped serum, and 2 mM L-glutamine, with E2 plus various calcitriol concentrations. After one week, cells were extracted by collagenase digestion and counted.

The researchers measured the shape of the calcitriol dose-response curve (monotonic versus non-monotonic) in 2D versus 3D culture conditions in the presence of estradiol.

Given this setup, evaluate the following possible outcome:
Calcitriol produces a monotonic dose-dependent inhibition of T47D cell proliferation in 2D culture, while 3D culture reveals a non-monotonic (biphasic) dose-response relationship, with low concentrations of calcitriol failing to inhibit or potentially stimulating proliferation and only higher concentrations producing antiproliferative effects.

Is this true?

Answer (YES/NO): YES